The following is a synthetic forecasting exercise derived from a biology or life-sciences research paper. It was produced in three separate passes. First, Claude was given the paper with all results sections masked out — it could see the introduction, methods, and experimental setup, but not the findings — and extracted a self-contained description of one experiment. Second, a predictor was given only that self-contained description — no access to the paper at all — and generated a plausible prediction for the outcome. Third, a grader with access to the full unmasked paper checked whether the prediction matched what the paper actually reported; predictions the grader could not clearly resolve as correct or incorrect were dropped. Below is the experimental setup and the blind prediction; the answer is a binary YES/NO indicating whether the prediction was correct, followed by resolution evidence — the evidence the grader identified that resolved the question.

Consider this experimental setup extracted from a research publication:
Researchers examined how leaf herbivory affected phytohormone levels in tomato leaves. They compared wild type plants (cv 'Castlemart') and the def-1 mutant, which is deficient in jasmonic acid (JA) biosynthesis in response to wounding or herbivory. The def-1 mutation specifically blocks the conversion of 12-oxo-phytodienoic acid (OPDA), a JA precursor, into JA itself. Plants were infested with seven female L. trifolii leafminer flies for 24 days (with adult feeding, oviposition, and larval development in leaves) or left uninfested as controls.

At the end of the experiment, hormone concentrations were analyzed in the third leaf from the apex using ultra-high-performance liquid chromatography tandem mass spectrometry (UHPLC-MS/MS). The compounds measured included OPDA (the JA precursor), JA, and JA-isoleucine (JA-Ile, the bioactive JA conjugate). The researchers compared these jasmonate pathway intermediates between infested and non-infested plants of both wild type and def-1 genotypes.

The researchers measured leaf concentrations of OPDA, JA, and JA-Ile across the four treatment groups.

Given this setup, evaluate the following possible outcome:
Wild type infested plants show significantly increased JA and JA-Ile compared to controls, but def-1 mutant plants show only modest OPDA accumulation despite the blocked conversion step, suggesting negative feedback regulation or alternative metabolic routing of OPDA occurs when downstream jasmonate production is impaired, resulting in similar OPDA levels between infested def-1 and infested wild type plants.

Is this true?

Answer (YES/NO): NO